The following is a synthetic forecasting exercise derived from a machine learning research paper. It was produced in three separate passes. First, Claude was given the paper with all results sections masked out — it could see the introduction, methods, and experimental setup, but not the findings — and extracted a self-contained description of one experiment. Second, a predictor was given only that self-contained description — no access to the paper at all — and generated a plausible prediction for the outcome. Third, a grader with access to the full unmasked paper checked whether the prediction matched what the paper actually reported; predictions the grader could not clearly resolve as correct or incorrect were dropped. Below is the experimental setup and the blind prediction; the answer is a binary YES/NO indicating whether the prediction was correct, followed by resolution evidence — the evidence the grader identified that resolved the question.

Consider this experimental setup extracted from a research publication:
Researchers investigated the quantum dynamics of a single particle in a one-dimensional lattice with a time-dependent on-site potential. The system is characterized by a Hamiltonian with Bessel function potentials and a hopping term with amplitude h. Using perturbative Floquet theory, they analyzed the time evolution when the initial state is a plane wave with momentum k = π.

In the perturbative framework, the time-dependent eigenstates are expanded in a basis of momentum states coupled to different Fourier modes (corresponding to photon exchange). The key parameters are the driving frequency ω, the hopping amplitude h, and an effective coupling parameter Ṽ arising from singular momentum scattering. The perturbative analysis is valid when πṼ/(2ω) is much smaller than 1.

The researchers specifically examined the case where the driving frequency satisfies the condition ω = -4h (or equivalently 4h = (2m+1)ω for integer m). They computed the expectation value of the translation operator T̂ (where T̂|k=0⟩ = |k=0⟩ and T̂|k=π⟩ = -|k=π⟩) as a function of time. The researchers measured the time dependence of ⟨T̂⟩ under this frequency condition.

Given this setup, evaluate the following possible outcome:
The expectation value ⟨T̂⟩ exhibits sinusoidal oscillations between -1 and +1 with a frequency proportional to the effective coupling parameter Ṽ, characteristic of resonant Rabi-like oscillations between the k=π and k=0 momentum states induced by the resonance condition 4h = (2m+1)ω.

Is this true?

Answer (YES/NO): NO